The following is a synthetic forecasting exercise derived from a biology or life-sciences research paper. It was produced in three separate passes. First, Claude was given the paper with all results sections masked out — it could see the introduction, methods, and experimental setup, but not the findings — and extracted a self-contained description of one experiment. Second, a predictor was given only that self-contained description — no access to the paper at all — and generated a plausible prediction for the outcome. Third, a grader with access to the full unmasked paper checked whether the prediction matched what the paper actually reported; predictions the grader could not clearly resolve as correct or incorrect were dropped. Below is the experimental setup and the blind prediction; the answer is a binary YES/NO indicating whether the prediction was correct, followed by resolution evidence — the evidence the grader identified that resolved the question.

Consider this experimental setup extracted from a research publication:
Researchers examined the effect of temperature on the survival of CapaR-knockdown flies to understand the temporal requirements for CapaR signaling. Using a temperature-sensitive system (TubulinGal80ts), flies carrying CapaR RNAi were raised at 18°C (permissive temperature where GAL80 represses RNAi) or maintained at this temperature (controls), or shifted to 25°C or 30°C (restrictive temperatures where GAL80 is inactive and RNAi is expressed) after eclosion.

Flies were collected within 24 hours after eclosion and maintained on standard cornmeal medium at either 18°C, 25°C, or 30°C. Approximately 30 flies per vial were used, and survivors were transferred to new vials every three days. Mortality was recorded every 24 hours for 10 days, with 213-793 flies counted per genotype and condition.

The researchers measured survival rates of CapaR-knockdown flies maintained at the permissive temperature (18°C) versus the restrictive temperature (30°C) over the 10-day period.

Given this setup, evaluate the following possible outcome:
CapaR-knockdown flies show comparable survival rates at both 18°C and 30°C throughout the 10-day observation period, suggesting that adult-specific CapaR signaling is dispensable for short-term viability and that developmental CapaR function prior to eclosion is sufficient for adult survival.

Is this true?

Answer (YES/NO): NO